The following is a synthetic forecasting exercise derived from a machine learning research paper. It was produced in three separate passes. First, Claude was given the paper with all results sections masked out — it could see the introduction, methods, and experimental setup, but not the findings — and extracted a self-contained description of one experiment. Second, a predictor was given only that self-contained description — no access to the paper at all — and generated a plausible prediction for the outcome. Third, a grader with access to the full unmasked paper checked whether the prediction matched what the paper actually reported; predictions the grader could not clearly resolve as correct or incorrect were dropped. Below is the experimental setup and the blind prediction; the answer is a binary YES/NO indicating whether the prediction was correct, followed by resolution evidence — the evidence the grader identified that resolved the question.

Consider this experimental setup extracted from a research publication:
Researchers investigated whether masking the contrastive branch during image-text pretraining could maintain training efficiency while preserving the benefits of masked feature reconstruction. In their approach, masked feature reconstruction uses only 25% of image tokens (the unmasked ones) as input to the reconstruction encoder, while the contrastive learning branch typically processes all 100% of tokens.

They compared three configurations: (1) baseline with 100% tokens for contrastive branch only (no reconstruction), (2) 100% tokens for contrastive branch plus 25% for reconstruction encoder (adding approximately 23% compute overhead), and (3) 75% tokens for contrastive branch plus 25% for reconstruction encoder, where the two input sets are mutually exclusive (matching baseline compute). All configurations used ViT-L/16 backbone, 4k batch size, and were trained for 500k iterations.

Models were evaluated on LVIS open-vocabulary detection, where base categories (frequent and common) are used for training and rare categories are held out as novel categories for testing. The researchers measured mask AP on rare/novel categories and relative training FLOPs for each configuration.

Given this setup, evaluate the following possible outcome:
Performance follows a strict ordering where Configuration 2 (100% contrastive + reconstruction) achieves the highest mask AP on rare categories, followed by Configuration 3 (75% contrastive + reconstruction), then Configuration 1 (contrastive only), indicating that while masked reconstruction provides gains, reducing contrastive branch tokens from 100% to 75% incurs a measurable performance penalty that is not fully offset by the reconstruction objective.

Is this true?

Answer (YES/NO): YES